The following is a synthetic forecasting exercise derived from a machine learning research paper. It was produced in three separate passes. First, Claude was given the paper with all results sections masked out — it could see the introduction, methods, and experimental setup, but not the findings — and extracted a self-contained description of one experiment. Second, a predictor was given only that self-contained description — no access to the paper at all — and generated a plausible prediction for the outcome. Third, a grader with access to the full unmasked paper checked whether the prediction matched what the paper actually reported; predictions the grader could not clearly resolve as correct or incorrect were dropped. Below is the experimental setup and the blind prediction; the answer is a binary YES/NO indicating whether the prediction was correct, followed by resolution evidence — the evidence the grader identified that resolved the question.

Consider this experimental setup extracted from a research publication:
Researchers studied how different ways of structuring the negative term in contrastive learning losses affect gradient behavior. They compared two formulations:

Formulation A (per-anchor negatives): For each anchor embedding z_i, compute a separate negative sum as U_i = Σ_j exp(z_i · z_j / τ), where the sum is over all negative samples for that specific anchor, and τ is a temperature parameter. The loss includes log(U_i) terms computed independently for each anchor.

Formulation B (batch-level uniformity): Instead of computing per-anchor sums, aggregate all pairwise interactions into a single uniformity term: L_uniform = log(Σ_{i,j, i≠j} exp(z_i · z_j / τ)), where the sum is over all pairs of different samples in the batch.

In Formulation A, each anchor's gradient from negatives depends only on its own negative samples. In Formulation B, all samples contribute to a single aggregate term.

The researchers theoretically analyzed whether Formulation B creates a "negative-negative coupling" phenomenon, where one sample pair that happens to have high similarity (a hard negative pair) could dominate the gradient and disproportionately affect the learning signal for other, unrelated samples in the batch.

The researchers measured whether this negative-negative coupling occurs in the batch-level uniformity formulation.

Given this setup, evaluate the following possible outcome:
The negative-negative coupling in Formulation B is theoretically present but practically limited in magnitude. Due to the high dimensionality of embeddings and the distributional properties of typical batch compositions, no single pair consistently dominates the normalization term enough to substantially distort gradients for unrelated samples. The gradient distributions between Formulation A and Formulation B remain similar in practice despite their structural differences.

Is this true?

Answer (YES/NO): NO